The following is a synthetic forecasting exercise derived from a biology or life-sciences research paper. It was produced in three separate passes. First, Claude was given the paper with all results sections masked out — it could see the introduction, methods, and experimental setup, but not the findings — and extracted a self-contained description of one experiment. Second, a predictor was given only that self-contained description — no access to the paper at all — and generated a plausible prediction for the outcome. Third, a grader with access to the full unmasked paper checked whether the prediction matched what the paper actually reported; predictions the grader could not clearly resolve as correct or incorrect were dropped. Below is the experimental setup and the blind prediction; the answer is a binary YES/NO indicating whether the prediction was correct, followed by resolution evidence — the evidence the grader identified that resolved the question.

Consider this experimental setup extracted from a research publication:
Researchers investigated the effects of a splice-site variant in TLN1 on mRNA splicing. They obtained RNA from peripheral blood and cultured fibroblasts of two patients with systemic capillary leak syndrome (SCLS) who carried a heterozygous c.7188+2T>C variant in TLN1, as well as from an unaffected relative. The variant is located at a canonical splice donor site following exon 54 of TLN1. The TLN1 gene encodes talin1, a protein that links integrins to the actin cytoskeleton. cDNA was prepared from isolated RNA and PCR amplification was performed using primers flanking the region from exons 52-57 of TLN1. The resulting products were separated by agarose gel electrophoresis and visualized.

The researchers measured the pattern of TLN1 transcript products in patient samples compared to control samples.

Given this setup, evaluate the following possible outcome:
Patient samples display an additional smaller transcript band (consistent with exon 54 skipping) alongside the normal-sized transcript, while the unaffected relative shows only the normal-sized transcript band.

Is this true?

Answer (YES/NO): YES